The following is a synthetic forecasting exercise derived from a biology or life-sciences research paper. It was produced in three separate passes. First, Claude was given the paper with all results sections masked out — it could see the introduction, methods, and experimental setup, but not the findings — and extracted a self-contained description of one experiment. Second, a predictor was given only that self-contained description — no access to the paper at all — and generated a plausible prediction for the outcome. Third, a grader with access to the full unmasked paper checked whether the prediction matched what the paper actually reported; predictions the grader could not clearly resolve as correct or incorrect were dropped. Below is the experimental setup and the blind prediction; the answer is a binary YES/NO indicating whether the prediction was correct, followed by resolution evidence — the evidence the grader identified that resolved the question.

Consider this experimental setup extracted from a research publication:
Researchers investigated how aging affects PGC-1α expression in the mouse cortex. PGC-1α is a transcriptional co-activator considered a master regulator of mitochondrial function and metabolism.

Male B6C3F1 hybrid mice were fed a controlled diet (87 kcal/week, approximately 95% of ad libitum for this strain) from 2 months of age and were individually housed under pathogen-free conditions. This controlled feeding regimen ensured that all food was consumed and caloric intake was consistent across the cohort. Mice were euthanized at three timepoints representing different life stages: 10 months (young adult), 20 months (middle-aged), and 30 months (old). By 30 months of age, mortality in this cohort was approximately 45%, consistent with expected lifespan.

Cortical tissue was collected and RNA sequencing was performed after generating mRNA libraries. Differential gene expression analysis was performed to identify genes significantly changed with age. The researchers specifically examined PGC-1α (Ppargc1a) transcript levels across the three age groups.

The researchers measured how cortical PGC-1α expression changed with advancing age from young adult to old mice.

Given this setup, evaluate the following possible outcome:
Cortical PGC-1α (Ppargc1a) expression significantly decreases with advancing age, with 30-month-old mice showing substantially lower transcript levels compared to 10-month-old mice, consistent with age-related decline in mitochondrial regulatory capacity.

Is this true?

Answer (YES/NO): YES